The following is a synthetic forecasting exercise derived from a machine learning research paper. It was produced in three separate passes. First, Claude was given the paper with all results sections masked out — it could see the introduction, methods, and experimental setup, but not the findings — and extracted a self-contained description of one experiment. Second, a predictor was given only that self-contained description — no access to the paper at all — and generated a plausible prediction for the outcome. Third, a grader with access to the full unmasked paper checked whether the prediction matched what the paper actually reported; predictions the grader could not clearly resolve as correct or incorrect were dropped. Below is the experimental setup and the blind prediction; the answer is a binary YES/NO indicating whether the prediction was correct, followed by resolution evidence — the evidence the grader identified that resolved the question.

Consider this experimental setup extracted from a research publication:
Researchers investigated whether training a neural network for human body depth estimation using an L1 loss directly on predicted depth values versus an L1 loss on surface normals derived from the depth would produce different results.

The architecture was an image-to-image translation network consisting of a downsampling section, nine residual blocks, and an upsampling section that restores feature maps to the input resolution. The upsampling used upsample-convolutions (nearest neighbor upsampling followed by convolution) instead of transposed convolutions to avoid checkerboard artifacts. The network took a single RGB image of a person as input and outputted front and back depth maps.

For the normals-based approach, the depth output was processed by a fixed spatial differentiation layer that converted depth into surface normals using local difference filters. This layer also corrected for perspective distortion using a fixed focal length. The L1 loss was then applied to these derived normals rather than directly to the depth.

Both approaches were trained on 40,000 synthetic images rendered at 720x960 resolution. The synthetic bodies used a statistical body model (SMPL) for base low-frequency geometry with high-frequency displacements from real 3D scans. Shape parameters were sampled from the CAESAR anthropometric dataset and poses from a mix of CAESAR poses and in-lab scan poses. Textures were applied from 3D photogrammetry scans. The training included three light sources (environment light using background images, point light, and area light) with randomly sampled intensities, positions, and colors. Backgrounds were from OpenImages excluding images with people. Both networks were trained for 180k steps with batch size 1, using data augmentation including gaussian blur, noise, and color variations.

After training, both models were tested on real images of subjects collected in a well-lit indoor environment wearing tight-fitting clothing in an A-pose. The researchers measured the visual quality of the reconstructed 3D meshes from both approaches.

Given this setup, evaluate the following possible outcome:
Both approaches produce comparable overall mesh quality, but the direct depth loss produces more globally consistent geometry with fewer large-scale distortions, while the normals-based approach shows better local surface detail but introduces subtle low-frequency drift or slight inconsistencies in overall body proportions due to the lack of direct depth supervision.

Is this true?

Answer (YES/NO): NO